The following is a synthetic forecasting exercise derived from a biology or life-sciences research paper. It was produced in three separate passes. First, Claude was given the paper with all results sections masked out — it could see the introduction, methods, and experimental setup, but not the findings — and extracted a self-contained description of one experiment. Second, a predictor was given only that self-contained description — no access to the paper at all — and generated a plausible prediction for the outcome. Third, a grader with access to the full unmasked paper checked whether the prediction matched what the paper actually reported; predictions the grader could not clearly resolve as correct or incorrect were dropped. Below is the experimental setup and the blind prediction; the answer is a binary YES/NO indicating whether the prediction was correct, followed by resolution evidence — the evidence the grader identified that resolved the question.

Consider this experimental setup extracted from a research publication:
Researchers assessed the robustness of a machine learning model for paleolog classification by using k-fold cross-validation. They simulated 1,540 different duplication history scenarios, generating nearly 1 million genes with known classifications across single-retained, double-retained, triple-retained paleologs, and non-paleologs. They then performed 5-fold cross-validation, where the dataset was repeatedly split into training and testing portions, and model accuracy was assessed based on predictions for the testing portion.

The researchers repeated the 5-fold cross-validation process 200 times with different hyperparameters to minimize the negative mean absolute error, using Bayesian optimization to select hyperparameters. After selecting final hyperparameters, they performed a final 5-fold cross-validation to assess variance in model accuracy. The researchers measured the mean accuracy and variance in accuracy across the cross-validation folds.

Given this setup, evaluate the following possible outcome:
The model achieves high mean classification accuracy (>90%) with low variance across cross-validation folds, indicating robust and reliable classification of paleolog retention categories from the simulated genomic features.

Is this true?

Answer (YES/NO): YES